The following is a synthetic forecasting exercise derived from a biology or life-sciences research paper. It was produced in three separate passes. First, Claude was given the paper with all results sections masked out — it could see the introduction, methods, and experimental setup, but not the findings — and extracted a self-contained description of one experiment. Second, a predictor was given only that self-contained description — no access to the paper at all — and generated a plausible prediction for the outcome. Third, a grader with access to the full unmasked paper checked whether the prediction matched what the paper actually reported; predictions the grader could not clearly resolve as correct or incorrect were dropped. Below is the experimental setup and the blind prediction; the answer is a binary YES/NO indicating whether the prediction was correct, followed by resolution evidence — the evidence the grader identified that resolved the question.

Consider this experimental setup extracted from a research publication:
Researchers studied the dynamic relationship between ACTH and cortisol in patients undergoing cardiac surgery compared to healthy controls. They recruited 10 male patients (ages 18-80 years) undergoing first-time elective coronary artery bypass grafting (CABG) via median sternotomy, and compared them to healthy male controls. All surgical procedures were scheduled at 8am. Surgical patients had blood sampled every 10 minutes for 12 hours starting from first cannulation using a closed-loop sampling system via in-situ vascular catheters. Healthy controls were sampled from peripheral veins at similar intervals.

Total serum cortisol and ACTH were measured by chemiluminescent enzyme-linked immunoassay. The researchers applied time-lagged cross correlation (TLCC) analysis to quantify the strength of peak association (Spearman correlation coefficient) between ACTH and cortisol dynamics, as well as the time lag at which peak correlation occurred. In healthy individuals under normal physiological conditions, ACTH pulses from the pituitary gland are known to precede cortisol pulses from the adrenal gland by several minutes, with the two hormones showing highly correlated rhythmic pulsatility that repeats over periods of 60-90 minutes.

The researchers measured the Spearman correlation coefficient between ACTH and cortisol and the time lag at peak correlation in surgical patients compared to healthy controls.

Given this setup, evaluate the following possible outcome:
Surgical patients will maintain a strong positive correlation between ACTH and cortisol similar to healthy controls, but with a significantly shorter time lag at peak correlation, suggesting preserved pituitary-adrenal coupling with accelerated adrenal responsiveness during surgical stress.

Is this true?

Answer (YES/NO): NO